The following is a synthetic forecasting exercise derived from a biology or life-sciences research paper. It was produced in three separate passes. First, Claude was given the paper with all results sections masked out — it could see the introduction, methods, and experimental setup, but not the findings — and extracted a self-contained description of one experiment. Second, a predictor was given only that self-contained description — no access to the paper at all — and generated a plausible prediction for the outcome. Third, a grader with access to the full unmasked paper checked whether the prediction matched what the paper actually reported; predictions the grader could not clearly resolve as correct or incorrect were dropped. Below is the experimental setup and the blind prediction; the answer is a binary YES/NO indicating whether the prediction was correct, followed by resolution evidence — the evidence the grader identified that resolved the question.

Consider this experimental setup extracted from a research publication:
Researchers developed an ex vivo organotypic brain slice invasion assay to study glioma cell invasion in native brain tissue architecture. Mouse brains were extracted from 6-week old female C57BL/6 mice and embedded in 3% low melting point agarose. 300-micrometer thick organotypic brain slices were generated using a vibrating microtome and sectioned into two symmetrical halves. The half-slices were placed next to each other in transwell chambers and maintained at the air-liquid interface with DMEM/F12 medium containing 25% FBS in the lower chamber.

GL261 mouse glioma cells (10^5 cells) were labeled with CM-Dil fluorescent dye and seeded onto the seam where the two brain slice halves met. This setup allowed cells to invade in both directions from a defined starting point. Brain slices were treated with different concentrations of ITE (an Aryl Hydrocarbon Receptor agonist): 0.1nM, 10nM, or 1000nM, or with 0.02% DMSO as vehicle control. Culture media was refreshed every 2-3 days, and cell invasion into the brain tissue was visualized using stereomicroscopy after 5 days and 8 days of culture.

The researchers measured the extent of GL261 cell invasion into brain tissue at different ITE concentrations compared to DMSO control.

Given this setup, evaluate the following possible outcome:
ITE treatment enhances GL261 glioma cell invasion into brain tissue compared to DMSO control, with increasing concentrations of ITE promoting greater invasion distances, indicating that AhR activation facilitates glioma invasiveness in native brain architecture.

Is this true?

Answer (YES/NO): NO